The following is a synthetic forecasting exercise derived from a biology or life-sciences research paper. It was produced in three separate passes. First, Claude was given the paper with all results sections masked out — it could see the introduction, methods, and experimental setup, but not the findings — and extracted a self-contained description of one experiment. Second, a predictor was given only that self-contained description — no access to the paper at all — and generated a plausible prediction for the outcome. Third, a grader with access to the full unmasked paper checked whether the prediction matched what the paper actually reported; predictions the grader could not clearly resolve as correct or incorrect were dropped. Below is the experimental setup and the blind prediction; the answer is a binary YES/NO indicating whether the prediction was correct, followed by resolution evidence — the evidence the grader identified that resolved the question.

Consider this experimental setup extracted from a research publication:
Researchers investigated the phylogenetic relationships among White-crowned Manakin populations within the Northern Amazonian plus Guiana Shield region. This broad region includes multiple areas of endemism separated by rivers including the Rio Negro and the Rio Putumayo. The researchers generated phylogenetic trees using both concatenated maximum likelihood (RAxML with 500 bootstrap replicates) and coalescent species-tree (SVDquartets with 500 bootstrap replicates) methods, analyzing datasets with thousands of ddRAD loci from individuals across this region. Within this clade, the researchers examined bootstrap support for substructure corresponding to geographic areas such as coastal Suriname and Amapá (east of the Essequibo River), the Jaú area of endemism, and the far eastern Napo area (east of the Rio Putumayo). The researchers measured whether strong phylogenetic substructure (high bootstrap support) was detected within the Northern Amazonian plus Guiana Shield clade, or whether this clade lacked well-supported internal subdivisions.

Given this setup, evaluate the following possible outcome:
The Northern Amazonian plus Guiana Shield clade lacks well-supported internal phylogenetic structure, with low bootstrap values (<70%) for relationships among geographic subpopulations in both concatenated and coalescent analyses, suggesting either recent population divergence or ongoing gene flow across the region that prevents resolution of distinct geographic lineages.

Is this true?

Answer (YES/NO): YES